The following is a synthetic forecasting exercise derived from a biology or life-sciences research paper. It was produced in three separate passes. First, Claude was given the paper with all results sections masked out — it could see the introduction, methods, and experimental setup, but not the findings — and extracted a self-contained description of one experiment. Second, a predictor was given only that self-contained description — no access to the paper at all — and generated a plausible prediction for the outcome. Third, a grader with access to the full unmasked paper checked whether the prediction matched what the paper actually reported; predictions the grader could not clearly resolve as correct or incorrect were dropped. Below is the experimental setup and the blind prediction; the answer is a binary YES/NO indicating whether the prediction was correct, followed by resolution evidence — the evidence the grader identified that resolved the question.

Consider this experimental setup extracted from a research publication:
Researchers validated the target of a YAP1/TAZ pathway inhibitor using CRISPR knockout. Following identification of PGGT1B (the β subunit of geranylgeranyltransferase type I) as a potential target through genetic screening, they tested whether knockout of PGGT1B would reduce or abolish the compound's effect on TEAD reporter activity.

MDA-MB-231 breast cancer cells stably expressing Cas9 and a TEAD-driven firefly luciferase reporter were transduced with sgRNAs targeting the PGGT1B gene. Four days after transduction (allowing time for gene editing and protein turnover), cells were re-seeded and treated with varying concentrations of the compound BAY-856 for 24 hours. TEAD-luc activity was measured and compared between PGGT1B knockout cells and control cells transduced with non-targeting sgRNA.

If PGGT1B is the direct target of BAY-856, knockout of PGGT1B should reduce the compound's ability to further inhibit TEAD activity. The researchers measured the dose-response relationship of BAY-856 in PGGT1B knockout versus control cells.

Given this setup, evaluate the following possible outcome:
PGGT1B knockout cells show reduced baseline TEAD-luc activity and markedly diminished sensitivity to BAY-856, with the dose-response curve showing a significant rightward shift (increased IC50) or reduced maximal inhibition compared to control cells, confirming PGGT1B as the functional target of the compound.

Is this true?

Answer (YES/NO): NO